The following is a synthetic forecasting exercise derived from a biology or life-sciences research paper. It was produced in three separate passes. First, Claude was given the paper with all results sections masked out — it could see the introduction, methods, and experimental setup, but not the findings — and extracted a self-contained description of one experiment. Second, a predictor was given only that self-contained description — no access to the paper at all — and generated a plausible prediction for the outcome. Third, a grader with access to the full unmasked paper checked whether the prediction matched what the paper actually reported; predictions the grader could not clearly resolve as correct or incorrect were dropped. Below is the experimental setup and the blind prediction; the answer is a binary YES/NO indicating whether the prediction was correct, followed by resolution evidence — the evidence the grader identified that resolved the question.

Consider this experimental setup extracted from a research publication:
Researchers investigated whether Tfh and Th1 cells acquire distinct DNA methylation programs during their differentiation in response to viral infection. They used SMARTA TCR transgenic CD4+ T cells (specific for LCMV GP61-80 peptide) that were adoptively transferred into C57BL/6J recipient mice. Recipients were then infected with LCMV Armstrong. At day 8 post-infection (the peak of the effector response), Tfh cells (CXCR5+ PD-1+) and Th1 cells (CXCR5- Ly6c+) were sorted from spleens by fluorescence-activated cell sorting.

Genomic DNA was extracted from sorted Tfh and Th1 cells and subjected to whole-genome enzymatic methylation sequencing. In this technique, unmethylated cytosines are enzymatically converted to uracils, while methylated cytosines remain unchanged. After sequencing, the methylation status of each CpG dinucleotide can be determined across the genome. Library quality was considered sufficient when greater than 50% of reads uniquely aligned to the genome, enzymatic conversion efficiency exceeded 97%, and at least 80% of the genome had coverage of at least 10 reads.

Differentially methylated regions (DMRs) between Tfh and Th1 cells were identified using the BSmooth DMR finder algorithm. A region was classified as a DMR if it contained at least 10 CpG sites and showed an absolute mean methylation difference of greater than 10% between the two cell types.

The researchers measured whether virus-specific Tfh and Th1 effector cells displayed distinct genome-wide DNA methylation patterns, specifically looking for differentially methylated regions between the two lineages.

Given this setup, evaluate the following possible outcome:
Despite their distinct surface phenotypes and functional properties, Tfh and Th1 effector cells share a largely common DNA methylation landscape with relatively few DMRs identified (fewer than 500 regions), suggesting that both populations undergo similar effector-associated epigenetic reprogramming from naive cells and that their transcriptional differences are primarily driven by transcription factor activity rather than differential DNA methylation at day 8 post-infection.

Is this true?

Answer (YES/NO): NO